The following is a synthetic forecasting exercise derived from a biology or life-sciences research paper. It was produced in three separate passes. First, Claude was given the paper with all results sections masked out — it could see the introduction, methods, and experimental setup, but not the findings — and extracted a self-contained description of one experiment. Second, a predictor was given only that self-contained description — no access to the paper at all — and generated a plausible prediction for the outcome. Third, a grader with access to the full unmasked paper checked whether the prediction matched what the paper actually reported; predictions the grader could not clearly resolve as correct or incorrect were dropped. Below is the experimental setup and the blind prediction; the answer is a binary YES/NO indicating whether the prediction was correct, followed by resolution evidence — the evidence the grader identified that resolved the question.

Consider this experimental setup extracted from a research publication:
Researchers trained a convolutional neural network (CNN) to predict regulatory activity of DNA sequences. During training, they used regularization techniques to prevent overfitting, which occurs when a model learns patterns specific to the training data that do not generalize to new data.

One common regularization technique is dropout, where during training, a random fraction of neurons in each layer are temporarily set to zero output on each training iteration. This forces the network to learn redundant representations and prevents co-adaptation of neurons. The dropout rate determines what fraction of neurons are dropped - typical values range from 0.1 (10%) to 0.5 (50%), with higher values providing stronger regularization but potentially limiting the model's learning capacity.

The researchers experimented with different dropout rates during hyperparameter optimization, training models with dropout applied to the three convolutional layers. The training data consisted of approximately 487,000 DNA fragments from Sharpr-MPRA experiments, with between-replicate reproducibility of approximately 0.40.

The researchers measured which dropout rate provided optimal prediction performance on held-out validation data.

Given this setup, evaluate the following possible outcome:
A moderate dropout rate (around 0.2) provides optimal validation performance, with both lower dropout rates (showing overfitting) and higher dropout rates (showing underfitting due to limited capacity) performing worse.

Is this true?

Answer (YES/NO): NO